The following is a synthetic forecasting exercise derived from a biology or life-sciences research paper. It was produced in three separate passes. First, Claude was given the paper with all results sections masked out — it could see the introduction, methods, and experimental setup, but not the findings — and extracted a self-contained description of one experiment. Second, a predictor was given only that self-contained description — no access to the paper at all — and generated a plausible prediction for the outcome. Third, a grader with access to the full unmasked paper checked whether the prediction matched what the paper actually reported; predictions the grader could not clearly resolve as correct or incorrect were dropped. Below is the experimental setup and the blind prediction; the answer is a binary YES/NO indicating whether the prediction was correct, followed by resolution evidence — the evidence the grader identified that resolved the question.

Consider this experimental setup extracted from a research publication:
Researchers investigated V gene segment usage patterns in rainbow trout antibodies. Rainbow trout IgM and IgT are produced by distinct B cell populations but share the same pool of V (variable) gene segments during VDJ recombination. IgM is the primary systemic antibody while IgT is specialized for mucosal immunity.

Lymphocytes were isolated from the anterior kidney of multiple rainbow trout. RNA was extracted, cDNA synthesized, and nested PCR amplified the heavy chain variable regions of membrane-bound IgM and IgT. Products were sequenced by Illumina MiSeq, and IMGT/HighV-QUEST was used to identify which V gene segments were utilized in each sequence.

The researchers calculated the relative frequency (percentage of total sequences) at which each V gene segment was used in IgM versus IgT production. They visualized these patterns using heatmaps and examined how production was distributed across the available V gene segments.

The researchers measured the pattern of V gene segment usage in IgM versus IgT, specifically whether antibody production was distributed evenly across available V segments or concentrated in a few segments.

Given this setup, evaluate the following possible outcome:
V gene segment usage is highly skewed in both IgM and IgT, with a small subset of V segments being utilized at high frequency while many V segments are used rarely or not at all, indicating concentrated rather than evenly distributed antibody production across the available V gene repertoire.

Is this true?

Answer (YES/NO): NO